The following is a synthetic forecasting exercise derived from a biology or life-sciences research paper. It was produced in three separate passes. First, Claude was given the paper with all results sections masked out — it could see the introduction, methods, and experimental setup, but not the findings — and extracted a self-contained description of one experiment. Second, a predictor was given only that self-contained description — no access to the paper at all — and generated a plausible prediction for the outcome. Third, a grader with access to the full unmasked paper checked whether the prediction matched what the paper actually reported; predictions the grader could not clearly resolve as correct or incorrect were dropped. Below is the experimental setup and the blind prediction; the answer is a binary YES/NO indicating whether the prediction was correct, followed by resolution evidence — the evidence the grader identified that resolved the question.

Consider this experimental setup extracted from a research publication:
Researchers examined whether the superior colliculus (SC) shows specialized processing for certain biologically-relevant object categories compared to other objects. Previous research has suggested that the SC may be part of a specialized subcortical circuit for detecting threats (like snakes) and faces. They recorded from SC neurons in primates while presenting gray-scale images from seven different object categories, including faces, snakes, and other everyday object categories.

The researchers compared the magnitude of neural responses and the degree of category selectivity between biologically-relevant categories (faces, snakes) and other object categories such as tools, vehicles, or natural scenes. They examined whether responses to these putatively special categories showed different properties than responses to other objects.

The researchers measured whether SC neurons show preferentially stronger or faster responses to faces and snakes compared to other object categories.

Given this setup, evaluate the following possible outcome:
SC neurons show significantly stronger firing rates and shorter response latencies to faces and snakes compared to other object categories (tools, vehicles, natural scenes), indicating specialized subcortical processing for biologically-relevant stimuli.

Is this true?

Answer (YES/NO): NO